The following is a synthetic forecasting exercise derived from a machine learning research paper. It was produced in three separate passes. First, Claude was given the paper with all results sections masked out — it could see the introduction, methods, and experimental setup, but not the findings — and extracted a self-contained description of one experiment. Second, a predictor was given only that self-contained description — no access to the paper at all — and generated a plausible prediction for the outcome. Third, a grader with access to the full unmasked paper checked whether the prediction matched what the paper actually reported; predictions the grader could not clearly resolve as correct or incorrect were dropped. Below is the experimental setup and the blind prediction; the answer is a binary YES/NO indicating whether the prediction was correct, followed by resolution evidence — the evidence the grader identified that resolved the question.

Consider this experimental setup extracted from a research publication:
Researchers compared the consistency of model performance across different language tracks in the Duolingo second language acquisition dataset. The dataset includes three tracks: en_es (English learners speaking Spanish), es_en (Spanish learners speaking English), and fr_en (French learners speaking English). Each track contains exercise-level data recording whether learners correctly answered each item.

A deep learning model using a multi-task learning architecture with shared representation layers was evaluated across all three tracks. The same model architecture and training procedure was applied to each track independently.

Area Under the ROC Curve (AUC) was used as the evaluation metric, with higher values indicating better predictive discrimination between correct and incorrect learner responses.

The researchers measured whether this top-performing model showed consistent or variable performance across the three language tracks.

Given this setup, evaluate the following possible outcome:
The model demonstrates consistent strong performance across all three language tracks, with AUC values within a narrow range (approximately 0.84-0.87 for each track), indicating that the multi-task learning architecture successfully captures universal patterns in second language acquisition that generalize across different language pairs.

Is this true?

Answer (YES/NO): NO